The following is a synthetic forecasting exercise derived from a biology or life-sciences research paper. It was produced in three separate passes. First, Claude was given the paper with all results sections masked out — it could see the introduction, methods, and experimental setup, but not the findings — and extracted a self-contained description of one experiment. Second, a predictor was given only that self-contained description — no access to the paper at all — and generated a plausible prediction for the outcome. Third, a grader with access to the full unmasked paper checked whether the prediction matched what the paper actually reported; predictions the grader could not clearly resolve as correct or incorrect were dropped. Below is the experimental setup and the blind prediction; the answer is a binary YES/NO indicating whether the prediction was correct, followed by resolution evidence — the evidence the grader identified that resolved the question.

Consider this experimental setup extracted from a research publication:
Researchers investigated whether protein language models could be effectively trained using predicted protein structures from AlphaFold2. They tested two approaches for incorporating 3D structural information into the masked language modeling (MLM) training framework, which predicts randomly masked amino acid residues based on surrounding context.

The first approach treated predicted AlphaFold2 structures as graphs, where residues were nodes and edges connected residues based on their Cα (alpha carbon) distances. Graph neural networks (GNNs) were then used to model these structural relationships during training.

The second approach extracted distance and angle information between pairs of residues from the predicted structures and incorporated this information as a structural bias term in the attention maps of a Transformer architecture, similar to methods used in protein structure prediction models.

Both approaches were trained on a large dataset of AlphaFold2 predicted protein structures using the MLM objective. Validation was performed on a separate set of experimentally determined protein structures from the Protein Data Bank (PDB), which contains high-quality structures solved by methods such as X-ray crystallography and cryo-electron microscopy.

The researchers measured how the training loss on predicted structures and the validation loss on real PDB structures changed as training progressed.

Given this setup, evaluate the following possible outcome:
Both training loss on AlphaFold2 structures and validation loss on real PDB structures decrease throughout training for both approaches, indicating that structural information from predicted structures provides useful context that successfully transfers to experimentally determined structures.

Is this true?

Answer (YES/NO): NO